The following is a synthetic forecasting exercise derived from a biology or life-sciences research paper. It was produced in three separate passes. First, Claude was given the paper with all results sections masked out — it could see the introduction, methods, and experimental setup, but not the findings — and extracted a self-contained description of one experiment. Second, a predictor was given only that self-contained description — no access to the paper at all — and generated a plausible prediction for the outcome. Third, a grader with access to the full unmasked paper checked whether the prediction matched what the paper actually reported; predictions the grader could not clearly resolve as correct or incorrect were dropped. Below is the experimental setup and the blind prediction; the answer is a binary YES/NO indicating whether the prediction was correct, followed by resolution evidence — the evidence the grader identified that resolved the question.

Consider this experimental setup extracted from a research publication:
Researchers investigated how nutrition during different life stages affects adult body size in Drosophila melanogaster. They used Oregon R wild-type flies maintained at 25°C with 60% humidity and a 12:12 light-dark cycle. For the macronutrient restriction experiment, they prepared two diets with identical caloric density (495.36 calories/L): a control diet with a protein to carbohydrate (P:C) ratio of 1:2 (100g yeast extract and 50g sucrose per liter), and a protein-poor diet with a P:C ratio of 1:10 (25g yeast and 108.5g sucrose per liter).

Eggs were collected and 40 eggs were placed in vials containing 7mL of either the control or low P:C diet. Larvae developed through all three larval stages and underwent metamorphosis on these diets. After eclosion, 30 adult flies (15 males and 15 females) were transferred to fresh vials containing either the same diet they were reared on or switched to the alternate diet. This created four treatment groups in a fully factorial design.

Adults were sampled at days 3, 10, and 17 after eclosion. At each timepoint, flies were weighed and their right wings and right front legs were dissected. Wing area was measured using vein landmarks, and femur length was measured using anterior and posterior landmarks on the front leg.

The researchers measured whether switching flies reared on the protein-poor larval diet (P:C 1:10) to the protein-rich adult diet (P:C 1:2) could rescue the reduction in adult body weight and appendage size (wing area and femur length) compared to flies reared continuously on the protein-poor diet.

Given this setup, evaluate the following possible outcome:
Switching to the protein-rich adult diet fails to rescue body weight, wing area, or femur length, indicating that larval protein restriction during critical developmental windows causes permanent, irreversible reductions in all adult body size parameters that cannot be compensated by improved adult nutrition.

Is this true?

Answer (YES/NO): NO